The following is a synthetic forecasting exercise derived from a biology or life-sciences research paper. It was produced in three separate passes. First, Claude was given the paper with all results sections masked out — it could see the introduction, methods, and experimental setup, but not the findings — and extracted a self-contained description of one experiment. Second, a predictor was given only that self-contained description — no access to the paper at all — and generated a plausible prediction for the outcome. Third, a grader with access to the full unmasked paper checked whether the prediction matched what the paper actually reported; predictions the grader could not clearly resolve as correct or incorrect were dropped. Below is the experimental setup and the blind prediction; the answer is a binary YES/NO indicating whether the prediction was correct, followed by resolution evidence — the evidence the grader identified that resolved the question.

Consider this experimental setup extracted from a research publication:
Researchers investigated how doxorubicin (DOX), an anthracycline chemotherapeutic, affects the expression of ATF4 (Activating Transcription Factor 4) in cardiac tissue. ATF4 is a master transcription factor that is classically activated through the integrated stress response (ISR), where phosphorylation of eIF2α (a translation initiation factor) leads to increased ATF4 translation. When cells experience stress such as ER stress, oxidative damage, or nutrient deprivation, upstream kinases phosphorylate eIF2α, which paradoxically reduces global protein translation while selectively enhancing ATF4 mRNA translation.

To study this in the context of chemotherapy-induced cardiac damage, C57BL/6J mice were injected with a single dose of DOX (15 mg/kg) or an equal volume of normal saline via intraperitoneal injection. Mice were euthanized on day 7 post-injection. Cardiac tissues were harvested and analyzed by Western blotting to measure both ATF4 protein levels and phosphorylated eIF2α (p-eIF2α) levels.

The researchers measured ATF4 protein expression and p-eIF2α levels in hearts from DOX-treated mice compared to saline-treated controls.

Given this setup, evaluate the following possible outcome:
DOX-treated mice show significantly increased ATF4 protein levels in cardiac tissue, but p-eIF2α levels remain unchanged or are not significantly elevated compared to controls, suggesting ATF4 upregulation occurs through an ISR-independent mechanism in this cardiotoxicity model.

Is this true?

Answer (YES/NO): NO